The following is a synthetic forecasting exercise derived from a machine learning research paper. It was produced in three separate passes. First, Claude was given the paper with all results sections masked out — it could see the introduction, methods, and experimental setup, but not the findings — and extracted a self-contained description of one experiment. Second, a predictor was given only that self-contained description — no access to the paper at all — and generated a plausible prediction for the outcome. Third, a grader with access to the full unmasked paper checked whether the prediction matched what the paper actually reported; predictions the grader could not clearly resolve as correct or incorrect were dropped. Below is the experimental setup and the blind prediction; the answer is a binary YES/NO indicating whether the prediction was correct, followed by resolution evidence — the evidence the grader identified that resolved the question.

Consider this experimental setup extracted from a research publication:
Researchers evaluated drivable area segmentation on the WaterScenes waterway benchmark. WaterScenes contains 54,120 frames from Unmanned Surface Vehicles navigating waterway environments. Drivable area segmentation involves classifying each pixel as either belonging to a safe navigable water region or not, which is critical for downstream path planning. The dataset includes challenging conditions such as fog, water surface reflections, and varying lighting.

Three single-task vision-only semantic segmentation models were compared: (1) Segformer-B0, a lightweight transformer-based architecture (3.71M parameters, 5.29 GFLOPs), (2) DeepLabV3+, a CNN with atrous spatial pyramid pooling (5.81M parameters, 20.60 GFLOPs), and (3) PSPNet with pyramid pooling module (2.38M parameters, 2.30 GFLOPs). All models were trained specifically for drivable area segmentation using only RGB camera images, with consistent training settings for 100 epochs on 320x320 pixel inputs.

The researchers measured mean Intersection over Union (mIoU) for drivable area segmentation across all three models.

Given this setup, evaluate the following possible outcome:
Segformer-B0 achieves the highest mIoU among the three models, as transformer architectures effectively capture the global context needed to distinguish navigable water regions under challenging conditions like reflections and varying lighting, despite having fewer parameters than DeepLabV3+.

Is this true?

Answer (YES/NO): YES